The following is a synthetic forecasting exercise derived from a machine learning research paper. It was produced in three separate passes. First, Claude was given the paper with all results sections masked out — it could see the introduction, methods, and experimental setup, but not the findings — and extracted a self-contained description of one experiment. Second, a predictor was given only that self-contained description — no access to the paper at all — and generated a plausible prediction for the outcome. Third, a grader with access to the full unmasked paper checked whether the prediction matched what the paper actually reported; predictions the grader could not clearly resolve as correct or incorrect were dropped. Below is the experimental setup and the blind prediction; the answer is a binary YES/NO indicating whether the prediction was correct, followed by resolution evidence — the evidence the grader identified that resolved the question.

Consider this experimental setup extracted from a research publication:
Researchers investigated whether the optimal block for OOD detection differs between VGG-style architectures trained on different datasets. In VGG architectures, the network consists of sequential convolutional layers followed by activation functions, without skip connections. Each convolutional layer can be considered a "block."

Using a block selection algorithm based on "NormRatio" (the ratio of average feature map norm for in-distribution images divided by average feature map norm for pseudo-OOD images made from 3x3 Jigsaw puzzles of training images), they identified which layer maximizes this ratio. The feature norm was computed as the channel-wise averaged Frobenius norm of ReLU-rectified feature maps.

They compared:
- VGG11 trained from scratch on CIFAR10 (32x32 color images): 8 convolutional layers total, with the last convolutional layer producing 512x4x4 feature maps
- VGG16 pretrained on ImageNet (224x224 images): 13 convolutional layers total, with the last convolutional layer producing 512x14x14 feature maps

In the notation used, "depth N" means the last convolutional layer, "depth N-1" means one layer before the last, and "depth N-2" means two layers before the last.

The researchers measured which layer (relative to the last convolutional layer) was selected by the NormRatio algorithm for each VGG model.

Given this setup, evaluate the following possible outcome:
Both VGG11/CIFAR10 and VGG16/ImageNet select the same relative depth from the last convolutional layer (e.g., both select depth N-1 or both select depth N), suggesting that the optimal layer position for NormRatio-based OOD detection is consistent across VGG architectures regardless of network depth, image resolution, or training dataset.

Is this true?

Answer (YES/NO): NO